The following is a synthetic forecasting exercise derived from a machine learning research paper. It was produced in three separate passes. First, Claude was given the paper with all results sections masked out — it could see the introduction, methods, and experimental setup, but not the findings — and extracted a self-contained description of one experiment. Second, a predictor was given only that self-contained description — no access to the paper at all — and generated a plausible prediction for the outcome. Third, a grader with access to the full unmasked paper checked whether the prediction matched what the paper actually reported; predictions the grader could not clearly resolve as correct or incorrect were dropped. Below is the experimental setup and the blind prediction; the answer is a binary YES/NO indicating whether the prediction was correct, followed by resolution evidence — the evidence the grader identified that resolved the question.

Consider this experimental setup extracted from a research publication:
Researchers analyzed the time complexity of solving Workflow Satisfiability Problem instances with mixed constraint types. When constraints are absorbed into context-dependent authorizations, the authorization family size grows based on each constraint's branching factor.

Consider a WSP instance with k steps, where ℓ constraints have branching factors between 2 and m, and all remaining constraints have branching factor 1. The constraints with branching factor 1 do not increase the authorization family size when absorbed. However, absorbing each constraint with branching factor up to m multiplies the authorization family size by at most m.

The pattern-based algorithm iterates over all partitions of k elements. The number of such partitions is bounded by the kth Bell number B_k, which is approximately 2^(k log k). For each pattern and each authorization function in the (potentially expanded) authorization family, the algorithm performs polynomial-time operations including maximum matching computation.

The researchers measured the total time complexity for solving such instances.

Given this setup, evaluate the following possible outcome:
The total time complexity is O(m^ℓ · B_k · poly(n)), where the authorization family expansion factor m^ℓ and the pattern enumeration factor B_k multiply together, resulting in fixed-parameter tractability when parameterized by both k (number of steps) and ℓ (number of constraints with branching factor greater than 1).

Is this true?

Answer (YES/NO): NO